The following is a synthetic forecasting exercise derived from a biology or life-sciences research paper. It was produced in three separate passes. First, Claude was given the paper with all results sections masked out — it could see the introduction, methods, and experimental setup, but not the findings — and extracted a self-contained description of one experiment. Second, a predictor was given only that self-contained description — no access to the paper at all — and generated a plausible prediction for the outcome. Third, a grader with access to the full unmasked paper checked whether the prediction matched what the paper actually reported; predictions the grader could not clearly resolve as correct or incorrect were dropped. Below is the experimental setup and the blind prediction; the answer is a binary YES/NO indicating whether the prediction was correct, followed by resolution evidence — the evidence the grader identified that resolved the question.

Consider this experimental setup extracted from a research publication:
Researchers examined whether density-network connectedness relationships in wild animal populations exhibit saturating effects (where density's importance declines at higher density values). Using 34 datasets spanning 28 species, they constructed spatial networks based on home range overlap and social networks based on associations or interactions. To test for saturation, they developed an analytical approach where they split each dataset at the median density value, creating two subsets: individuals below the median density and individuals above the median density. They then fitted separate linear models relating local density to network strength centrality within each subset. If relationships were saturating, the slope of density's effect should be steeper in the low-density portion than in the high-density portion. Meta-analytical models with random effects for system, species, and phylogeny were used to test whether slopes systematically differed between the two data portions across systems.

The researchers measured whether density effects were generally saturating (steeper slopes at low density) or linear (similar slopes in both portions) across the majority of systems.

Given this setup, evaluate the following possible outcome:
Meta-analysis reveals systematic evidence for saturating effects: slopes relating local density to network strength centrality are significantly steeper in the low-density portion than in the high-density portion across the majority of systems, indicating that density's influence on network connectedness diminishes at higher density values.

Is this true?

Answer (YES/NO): YES